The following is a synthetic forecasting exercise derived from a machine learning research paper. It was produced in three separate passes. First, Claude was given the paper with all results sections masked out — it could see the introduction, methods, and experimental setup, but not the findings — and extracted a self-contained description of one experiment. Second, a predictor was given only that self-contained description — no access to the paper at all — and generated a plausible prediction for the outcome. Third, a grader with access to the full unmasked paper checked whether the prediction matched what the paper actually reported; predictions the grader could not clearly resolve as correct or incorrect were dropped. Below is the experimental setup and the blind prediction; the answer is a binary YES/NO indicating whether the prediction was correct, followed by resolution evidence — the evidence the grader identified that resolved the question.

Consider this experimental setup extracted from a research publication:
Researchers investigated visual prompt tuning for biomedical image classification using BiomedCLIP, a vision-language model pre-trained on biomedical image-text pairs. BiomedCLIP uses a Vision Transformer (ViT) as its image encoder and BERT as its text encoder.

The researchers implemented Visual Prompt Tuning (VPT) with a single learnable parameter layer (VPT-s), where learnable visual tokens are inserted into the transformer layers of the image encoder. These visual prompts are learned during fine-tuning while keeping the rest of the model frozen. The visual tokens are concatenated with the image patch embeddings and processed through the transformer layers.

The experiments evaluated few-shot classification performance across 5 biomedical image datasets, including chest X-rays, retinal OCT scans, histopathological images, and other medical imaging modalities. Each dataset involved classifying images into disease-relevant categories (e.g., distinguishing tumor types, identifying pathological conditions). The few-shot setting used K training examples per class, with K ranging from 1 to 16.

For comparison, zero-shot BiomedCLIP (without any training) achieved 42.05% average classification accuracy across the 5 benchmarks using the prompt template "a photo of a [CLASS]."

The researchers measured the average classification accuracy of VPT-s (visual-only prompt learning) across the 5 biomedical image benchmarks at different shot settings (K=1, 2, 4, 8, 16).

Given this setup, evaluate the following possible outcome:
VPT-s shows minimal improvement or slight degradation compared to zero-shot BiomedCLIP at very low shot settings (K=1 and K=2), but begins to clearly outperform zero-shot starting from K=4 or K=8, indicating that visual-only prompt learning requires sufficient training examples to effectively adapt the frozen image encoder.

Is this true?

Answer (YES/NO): NO